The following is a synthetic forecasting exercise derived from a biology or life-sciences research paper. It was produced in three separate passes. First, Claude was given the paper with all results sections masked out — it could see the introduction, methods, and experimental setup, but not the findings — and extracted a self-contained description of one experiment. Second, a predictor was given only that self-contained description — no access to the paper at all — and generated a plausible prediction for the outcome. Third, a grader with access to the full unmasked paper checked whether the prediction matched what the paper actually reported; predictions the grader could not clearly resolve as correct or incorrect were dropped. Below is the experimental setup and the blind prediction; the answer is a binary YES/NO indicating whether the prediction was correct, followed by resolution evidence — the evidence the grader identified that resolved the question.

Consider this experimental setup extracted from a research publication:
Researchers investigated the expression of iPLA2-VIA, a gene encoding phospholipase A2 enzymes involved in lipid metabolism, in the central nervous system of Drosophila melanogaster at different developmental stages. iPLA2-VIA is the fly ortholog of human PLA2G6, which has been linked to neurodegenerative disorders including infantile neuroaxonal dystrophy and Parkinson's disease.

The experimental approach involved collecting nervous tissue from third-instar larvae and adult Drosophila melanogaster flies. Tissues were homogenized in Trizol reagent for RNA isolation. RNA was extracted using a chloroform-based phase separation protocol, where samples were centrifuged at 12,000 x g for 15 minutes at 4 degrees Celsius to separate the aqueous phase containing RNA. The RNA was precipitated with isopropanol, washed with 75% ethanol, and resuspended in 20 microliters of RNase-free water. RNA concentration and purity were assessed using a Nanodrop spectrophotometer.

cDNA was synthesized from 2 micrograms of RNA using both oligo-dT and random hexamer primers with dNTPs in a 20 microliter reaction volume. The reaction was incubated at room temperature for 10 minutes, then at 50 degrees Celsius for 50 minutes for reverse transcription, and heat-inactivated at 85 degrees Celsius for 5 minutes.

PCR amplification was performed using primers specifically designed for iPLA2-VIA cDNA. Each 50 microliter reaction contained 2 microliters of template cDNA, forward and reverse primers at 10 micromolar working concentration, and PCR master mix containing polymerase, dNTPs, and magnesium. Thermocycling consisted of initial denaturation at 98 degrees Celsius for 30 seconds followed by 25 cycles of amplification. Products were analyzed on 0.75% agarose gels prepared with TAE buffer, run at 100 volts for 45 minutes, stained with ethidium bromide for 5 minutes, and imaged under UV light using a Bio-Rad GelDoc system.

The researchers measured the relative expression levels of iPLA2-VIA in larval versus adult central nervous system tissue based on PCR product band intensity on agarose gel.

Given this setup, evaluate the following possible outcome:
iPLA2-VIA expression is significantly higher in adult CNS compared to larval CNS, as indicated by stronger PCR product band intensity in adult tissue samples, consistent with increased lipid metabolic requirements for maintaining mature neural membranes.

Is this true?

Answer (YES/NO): NO